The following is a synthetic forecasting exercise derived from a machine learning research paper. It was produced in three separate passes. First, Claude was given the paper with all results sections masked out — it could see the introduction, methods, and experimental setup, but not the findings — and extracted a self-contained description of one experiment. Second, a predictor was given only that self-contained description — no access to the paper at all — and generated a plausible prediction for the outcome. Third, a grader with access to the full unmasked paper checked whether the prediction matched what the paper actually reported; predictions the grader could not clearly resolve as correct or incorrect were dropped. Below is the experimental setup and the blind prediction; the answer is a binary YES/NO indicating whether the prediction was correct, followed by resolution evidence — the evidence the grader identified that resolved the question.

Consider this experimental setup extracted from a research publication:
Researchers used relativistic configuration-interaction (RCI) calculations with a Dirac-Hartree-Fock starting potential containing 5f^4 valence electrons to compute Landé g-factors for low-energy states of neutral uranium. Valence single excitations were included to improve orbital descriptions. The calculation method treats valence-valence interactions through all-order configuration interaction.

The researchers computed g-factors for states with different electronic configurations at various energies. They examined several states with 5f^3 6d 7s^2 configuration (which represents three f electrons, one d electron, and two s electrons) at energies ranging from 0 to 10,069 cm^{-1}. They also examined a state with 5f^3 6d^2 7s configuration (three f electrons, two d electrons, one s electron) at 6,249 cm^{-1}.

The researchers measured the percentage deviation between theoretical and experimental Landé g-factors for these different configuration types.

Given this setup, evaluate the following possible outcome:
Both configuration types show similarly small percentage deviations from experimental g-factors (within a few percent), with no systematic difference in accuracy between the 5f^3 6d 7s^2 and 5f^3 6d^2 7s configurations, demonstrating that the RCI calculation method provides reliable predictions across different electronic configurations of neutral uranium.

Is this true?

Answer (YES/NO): NO